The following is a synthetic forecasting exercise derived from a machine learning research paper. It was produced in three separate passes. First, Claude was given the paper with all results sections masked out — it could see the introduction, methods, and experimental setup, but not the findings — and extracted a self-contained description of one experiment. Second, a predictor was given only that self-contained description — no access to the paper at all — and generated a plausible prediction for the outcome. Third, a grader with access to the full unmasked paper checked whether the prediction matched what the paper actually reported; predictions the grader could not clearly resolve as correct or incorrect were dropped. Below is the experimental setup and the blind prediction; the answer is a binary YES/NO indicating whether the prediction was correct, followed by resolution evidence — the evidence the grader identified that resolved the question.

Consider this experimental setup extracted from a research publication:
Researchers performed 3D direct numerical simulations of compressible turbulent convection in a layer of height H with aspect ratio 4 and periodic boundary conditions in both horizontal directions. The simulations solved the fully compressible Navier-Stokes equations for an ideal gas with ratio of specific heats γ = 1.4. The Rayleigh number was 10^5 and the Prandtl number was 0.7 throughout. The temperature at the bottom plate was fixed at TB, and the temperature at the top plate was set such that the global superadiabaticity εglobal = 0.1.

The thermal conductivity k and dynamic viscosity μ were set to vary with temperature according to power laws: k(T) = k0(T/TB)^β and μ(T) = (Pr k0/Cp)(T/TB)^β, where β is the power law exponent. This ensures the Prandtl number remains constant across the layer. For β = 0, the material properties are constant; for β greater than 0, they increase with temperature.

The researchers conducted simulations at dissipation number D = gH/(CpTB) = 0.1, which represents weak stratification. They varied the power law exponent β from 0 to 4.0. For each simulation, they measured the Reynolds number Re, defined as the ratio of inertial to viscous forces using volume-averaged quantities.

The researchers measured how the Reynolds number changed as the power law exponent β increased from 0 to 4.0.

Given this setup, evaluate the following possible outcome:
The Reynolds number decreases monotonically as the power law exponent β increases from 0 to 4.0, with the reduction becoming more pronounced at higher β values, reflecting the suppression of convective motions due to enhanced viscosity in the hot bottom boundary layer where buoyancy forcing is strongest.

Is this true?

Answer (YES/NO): NO